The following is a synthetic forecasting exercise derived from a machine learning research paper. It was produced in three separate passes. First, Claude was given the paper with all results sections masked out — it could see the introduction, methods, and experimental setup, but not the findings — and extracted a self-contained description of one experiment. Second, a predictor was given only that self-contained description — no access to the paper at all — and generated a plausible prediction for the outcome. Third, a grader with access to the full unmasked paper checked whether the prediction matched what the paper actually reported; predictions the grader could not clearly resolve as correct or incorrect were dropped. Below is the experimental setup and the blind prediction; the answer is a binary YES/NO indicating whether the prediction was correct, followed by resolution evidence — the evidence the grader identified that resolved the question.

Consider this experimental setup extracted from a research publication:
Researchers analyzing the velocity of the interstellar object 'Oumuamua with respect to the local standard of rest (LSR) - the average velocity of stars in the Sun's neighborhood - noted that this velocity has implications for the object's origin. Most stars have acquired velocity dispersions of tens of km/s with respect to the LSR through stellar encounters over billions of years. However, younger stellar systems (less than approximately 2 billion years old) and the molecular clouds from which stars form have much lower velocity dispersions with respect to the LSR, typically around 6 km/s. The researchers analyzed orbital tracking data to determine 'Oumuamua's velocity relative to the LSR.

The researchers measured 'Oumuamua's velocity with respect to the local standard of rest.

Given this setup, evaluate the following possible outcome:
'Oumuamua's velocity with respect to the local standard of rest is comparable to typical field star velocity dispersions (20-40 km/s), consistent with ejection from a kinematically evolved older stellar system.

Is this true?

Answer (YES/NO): NO